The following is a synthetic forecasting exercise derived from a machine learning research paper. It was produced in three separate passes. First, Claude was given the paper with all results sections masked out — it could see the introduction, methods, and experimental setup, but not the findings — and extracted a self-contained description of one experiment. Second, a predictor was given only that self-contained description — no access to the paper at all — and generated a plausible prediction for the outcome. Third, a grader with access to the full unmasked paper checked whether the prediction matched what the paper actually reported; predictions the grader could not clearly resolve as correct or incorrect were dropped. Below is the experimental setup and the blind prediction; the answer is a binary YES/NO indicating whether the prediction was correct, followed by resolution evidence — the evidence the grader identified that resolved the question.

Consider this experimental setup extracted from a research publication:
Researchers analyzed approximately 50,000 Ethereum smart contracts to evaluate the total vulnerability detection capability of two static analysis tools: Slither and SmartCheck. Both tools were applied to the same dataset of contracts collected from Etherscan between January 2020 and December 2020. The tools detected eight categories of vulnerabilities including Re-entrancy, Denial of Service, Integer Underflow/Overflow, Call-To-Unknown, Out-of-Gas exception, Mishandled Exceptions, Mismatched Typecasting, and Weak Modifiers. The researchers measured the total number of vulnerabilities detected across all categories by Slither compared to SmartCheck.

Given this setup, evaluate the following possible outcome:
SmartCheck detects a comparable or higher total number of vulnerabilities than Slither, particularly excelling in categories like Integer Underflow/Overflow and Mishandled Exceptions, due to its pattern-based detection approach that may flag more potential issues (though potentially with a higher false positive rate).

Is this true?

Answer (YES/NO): YES